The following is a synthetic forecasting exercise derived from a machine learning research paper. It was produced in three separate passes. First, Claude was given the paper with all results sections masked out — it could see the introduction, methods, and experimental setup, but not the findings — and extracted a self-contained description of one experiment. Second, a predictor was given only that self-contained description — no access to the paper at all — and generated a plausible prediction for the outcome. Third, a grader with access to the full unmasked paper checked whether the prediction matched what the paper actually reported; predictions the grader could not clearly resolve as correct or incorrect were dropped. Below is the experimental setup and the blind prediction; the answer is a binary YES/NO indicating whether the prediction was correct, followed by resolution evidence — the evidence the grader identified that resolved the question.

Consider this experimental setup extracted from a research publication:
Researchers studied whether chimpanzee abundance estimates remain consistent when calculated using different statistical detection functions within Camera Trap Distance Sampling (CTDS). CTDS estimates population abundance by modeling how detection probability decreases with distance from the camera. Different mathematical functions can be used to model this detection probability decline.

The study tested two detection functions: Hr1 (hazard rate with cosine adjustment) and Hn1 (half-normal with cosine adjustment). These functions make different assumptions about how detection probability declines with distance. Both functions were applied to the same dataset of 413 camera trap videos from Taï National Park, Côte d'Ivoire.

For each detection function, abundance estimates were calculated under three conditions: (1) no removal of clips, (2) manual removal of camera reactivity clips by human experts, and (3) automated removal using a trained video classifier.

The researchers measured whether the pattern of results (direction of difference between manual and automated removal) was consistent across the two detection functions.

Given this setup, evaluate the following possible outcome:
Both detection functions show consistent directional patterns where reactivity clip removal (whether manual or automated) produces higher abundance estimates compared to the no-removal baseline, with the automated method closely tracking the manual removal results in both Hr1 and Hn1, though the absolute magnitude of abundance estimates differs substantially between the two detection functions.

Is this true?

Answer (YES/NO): NO